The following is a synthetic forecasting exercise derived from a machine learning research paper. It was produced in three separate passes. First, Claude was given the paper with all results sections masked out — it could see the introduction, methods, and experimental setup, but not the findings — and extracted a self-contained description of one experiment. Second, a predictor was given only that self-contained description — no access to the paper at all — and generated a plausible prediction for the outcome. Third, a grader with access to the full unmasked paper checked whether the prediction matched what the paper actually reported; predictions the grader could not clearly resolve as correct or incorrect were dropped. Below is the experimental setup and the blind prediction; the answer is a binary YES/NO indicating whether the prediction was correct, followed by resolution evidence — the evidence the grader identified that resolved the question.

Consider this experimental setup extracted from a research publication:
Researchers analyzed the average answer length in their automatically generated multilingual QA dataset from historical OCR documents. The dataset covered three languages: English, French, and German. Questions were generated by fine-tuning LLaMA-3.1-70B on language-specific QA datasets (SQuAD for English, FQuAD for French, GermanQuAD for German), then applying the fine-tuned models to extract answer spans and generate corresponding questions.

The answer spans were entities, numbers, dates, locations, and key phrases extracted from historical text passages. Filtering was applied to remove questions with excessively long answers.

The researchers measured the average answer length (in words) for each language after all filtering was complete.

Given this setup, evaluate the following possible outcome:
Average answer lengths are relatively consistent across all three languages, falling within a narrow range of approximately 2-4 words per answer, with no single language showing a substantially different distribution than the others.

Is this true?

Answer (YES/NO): NO